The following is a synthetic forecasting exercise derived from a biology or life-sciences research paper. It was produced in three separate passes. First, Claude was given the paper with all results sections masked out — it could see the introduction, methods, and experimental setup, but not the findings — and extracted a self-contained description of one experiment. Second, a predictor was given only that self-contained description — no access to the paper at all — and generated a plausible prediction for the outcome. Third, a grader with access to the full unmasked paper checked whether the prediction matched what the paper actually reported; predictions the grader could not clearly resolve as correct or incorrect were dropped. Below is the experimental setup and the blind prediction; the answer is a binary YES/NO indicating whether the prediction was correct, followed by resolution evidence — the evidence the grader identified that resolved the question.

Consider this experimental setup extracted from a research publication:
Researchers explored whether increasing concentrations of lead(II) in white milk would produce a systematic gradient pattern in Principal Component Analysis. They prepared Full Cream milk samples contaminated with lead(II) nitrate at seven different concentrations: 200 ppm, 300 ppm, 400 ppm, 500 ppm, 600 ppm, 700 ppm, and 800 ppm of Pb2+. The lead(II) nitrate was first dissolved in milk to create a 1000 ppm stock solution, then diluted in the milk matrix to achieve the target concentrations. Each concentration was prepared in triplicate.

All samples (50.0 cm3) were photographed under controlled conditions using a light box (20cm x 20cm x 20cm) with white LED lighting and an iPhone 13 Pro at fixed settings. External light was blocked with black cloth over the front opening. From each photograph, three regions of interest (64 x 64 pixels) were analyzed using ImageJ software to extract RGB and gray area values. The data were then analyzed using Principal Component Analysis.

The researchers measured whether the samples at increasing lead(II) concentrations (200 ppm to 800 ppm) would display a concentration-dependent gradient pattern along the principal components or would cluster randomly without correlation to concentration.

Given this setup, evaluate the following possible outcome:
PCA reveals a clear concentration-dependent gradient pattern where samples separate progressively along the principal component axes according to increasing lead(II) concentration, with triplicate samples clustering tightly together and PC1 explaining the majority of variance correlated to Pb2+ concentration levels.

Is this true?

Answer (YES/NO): NO